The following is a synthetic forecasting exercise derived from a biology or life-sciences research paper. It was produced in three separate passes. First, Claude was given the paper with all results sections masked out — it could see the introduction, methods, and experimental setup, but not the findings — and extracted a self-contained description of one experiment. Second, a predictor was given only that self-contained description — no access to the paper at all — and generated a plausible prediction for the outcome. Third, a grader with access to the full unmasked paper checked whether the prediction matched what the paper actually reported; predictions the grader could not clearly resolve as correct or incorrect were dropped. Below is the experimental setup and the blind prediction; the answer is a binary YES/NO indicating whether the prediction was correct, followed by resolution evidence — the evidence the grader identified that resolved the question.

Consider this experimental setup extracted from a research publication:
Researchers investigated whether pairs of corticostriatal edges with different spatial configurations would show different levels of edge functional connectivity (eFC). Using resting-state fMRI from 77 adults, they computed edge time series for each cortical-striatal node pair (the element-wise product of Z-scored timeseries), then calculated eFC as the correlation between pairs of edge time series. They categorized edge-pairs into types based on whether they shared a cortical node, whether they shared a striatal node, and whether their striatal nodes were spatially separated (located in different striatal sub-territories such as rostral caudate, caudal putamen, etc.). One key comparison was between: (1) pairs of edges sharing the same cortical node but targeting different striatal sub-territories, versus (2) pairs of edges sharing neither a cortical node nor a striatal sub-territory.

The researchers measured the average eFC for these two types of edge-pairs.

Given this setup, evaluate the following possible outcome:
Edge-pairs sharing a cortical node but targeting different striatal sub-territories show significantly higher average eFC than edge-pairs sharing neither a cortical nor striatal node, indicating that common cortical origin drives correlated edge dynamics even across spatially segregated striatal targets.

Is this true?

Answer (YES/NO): YES